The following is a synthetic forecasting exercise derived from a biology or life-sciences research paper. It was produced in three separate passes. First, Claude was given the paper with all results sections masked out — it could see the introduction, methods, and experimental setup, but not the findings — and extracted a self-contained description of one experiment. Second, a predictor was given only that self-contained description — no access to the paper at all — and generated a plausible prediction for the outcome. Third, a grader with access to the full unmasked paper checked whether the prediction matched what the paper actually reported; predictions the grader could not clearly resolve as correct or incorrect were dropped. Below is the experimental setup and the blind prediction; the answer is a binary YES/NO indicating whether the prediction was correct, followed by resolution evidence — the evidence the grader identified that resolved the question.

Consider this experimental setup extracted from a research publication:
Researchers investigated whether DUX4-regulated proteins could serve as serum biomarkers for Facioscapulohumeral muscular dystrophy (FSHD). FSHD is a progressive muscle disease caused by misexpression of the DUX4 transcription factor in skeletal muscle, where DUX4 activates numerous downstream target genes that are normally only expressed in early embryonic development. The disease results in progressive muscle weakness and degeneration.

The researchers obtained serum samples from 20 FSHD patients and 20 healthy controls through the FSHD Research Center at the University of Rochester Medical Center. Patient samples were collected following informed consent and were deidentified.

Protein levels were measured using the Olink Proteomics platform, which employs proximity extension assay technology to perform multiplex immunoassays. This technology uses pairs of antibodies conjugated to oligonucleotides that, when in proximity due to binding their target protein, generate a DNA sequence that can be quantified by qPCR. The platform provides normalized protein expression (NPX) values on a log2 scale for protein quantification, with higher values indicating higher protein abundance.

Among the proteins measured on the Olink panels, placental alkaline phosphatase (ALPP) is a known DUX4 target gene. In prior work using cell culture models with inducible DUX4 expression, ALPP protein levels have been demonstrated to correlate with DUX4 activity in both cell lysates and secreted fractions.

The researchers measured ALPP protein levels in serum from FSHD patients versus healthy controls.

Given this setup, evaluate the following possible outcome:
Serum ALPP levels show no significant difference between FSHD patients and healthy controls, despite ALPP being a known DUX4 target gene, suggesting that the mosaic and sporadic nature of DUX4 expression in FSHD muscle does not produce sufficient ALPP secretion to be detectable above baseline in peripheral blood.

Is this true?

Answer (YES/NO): YES